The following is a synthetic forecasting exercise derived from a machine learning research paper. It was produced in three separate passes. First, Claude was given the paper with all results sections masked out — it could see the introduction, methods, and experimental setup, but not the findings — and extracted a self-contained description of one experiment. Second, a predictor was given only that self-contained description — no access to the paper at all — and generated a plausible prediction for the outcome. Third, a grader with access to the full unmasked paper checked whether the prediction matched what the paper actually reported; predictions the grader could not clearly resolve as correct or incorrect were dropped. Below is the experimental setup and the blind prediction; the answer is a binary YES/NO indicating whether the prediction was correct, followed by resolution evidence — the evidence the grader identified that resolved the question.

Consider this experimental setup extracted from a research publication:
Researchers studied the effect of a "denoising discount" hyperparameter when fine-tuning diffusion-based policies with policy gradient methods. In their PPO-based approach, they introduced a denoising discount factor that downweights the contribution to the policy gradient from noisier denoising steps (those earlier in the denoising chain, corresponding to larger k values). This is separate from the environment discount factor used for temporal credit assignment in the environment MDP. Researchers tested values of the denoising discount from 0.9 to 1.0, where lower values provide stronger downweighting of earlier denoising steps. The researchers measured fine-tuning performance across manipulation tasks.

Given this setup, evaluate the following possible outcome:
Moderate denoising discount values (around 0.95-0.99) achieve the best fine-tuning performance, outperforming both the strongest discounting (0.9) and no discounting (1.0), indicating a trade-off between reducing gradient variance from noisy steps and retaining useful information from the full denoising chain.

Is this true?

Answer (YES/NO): NO